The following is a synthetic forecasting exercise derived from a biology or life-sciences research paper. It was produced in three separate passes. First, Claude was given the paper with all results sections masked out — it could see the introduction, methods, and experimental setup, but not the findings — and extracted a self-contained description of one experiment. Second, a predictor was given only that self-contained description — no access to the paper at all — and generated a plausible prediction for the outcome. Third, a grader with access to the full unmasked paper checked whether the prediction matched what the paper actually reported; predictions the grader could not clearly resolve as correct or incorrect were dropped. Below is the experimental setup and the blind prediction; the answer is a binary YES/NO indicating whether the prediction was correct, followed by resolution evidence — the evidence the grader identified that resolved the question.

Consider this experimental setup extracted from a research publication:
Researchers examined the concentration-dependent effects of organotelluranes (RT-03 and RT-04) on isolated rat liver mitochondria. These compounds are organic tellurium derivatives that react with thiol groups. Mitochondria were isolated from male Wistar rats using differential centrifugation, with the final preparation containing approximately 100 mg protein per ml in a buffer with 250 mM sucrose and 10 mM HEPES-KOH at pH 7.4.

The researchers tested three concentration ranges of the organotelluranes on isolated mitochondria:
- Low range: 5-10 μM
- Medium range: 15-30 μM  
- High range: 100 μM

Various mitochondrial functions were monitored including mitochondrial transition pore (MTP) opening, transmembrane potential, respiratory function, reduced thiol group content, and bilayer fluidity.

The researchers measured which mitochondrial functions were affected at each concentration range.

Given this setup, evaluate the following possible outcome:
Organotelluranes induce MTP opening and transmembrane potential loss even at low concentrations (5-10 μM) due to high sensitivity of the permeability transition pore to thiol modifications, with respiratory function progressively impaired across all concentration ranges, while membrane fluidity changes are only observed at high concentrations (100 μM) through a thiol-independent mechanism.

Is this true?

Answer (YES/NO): NO